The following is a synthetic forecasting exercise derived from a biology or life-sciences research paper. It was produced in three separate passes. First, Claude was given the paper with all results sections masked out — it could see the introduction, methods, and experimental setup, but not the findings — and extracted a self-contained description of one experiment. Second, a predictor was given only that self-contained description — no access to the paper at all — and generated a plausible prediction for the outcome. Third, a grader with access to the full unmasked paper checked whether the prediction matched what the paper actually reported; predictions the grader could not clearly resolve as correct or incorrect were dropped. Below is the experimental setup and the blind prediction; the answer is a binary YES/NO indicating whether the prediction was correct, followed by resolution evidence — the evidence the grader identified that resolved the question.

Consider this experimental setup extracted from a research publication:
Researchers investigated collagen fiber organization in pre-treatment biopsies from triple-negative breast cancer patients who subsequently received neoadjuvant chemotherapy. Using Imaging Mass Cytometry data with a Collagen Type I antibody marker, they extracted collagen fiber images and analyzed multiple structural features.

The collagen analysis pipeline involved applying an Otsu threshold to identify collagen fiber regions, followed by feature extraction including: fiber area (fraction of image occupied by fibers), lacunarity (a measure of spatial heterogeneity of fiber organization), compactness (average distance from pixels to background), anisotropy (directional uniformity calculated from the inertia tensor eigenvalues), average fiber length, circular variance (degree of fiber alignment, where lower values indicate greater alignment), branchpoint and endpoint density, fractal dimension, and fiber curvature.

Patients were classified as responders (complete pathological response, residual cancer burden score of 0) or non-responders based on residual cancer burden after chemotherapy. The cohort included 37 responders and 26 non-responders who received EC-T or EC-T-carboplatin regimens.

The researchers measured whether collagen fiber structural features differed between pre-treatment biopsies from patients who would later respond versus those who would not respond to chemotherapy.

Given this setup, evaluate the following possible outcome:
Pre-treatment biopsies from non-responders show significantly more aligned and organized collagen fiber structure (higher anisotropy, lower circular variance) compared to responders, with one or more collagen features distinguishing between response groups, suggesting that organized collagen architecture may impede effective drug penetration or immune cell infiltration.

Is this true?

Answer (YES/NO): NO